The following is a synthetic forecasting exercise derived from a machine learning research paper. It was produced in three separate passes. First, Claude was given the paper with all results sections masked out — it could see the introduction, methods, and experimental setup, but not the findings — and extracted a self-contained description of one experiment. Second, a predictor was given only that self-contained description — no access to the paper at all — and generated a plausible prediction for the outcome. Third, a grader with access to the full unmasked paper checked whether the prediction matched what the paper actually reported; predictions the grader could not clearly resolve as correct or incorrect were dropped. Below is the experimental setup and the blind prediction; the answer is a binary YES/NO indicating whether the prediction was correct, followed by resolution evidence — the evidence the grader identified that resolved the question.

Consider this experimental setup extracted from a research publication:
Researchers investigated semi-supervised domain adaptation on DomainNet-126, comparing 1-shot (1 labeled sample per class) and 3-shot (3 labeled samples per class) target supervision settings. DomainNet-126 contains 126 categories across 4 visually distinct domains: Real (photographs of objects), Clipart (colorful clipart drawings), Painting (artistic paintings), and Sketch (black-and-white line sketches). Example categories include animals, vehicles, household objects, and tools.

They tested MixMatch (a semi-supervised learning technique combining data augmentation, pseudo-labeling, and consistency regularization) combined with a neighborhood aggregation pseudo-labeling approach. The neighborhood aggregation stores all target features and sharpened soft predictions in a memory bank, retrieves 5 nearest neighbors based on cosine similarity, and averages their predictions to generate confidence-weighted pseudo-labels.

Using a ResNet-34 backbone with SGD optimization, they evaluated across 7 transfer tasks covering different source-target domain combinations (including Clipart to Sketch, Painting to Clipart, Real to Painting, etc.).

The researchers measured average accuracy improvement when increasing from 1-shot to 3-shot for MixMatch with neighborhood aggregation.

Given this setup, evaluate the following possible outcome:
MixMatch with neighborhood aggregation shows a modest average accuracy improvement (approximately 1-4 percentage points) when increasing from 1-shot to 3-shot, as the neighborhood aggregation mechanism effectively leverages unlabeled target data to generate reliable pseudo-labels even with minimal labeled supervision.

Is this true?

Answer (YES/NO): YES